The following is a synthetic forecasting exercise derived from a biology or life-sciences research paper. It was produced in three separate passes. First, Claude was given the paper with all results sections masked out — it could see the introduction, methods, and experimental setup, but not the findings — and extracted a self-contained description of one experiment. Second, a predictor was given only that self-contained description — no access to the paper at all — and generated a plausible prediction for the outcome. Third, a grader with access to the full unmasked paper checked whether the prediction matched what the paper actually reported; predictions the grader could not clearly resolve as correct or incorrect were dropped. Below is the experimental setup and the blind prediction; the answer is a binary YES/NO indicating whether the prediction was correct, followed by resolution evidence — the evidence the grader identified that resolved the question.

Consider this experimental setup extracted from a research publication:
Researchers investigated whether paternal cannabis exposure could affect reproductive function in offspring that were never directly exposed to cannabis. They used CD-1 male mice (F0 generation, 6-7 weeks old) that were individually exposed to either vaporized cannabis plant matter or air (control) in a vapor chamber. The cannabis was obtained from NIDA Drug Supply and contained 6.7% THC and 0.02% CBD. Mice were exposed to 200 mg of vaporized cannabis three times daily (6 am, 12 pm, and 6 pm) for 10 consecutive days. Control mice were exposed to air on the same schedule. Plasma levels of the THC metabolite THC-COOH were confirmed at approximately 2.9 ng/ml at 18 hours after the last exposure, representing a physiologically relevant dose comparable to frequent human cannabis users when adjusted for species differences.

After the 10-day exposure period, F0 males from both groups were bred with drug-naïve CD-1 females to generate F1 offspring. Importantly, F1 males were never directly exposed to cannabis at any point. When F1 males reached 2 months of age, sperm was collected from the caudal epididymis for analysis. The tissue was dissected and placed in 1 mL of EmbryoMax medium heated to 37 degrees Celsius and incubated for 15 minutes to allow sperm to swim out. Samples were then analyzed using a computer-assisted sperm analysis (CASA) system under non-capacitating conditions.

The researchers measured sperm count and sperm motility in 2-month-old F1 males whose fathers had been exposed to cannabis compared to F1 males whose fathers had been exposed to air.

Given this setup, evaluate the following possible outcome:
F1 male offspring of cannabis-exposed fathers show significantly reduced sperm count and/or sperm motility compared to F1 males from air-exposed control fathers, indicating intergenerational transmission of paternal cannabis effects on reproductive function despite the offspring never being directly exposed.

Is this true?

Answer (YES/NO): YES